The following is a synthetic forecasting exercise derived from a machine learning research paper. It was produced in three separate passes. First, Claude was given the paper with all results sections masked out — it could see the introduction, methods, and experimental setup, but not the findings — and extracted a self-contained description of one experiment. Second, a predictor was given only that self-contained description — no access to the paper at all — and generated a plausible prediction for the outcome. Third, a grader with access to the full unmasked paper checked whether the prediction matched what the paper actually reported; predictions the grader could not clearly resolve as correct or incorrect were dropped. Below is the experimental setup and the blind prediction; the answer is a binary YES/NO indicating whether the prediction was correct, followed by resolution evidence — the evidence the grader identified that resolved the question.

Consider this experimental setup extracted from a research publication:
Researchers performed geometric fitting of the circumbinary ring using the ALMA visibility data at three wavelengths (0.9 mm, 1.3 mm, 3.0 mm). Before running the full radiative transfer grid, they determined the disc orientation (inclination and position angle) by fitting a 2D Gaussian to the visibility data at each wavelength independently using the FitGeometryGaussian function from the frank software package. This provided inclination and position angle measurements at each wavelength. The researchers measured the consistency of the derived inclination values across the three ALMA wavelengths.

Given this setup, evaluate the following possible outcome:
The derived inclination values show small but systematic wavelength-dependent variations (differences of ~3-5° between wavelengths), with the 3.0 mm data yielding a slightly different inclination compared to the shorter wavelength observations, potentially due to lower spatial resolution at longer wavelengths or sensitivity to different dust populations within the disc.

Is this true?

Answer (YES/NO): NO